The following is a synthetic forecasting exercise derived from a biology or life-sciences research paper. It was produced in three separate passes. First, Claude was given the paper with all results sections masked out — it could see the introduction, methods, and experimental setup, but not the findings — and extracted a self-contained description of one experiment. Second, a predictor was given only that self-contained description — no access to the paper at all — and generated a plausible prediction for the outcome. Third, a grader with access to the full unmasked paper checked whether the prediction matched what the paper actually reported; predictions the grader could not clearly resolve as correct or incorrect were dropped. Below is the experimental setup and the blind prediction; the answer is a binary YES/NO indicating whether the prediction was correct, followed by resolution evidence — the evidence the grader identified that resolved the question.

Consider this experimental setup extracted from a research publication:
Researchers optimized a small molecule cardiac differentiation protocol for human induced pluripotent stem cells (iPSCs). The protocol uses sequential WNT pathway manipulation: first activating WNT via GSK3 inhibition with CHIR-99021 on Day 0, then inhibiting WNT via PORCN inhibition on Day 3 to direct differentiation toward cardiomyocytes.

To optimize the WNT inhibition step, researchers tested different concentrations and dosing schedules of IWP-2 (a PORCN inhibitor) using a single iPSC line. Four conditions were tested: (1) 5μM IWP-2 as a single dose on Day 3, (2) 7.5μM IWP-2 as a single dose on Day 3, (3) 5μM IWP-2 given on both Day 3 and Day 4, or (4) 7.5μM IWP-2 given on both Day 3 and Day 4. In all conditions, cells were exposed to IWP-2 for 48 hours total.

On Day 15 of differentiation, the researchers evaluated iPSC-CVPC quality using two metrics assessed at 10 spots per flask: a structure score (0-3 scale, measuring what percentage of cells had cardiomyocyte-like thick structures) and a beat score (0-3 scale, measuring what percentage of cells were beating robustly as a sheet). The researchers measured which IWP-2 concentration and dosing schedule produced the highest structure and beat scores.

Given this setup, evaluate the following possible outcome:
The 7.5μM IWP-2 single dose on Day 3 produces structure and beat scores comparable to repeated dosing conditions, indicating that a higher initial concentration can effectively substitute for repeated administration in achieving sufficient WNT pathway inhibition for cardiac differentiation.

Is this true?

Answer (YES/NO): NO